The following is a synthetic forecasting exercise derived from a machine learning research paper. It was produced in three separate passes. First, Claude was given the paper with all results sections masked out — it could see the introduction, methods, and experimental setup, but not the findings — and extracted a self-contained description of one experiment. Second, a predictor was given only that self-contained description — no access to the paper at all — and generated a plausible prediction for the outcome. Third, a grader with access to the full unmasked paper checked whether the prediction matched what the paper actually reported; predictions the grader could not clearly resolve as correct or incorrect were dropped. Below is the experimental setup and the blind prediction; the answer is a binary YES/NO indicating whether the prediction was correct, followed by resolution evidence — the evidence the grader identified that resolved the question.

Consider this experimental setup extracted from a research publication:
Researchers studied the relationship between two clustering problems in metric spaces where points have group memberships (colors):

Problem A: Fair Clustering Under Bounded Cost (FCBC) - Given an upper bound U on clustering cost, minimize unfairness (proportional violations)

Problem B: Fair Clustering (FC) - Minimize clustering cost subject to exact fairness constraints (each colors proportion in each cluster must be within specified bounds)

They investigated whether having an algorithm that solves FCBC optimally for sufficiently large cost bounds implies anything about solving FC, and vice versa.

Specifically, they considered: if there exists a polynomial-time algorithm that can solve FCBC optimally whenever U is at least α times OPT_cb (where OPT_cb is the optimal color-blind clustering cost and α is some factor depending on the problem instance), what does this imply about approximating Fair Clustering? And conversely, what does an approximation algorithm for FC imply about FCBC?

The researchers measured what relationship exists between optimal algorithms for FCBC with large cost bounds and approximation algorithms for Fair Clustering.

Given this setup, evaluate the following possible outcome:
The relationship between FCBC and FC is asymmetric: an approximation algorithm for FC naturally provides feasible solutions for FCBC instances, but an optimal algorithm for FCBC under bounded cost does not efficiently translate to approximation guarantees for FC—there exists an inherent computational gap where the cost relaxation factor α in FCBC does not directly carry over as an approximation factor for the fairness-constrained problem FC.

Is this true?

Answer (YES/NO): NO